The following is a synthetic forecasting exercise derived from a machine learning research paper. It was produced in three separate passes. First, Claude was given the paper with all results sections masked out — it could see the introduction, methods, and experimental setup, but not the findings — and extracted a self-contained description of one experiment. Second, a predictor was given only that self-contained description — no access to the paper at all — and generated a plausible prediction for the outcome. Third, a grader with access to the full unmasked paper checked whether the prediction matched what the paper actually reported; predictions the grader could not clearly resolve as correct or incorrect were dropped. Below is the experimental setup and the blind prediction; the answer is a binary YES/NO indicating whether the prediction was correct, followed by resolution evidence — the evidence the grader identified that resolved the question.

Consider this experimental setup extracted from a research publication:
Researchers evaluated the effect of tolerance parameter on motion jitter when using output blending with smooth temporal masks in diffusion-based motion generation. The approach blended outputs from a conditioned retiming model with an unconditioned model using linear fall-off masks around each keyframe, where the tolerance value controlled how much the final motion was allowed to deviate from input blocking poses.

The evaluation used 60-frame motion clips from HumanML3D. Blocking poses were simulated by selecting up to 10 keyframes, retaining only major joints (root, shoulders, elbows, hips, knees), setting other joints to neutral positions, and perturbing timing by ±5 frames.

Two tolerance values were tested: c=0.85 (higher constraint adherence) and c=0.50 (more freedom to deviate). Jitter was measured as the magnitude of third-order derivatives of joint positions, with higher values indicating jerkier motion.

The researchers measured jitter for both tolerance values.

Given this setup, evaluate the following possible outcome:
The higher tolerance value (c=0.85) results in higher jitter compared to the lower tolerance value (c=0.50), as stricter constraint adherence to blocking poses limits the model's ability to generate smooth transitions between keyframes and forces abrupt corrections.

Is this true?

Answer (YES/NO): YES